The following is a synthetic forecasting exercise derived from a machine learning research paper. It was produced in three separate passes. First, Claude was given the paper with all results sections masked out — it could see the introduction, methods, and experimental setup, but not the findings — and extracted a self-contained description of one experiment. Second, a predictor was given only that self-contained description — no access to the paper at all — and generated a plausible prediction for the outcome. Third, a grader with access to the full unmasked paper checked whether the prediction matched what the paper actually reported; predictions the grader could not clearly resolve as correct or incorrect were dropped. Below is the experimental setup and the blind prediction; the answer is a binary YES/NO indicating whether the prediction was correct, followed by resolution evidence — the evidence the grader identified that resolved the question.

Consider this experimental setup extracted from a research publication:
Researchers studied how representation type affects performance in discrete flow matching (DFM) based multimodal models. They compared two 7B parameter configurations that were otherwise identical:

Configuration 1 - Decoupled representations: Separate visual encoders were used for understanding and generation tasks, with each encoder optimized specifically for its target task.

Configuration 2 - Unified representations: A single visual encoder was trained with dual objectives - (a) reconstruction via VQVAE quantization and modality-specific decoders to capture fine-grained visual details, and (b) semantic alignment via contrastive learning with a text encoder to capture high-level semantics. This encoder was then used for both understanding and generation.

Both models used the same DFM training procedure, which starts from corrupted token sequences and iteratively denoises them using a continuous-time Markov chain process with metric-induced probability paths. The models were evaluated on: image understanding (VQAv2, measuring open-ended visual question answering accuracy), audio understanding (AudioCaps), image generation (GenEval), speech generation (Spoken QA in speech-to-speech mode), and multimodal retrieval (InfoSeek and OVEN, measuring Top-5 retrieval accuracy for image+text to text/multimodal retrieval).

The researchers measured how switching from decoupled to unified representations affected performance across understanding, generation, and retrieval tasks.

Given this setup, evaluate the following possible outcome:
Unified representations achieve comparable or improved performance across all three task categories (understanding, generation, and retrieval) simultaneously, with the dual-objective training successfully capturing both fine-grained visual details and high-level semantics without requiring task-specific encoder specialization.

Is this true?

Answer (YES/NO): NO